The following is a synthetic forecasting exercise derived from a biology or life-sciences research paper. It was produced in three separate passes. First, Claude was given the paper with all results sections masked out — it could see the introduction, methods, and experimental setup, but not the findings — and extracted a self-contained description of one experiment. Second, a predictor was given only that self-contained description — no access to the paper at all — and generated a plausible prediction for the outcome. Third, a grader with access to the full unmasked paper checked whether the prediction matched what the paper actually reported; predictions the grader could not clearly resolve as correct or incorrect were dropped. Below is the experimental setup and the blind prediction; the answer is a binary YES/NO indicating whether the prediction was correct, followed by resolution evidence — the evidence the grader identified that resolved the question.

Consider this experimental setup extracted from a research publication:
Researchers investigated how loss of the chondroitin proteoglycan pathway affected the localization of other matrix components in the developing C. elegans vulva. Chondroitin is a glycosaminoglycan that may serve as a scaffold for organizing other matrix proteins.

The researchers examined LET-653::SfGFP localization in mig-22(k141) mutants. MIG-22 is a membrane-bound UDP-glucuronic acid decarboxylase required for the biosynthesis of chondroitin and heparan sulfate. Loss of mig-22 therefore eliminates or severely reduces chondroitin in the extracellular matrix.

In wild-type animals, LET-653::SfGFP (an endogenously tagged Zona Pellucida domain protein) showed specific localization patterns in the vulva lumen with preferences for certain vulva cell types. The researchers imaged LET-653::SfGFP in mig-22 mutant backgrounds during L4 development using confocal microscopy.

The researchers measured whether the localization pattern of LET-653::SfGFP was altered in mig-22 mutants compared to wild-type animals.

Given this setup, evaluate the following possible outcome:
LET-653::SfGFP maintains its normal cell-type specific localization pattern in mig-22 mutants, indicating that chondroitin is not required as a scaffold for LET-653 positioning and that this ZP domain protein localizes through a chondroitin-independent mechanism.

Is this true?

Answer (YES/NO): YES